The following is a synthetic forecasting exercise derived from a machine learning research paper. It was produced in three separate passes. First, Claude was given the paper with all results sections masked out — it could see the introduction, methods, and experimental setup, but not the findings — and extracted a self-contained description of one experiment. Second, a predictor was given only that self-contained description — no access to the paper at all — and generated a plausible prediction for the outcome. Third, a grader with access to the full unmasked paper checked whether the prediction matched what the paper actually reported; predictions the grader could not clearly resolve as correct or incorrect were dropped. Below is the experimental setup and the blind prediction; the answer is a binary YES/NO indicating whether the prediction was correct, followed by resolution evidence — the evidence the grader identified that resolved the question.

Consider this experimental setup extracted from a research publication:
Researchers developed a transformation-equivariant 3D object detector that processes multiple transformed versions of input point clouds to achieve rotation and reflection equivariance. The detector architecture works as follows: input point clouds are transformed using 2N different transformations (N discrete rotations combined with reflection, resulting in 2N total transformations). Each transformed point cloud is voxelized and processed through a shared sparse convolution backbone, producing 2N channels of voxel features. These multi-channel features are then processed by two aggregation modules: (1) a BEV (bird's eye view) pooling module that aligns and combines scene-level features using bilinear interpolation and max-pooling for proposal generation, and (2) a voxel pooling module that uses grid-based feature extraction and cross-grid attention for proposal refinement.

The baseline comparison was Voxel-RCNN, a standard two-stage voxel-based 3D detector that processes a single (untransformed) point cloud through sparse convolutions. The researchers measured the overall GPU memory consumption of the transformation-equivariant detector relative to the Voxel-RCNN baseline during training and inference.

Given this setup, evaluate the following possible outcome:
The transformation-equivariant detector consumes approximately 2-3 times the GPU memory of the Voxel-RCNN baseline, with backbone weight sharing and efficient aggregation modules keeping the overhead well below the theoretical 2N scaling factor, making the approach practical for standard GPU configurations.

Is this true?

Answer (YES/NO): YES